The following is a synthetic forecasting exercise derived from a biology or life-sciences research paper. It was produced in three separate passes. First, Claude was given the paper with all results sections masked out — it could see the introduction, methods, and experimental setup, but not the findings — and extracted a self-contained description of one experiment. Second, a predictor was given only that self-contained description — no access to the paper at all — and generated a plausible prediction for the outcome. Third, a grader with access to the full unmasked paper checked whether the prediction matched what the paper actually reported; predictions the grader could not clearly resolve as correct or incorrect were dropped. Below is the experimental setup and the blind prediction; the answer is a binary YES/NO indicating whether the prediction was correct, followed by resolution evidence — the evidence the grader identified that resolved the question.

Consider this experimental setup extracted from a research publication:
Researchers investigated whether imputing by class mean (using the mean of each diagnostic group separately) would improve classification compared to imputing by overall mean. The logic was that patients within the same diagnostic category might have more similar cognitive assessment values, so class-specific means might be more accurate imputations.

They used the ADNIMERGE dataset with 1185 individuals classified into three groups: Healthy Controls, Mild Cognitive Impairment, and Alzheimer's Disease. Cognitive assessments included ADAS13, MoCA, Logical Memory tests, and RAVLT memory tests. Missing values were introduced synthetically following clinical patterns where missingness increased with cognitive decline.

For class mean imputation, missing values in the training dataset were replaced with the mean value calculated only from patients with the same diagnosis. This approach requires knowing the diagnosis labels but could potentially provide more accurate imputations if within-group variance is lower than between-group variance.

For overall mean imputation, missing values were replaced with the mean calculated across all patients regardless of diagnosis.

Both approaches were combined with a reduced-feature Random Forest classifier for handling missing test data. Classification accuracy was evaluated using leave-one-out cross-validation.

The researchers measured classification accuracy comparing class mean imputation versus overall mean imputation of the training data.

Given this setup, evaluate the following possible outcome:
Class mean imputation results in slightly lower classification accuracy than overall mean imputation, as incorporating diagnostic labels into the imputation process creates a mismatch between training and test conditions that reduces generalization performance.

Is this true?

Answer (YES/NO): NO